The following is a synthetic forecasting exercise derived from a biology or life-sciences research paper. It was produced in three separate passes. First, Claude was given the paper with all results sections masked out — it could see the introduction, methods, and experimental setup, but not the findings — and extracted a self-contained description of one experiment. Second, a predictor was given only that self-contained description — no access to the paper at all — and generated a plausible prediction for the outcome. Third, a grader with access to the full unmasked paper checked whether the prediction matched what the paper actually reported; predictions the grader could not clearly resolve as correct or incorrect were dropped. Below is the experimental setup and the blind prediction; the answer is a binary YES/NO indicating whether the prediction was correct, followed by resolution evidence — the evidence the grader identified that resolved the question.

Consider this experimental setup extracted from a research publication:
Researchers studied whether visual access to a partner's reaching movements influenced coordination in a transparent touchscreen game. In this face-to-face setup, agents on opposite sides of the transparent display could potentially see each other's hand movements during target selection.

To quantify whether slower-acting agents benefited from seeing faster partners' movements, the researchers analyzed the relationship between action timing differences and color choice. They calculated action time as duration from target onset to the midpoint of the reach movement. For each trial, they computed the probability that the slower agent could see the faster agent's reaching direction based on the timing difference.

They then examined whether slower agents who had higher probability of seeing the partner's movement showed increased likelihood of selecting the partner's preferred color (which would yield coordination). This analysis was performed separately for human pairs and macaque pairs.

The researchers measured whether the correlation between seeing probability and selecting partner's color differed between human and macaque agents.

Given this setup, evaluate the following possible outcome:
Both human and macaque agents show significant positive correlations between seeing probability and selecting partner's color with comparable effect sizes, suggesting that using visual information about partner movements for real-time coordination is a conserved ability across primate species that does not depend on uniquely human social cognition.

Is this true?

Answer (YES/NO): NO